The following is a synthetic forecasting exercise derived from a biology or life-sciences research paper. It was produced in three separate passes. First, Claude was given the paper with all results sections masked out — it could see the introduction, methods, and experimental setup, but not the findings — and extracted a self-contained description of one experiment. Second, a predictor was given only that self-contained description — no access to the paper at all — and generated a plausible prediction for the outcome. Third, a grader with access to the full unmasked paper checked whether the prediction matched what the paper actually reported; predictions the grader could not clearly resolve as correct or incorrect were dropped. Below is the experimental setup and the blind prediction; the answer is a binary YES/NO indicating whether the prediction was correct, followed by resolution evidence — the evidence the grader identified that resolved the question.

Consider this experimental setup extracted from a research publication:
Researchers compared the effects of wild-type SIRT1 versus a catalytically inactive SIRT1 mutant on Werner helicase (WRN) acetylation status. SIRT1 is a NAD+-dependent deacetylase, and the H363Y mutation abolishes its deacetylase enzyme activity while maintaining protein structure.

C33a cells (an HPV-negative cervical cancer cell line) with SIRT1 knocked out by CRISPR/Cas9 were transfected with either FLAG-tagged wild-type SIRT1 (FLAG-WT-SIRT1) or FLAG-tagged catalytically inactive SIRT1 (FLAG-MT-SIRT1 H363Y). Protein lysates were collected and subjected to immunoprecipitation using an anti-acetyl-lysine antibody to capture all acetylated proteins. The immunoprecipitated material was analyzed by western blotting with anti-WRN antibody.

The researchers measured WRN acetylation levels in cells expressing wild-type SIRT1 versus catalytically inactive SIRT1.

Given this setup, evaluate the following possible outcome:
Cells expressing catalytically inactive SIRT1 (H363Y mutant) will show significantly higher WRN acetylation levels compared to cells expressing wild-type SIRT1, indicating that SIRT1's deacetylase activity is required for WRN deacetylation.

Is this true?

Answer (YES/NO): YES